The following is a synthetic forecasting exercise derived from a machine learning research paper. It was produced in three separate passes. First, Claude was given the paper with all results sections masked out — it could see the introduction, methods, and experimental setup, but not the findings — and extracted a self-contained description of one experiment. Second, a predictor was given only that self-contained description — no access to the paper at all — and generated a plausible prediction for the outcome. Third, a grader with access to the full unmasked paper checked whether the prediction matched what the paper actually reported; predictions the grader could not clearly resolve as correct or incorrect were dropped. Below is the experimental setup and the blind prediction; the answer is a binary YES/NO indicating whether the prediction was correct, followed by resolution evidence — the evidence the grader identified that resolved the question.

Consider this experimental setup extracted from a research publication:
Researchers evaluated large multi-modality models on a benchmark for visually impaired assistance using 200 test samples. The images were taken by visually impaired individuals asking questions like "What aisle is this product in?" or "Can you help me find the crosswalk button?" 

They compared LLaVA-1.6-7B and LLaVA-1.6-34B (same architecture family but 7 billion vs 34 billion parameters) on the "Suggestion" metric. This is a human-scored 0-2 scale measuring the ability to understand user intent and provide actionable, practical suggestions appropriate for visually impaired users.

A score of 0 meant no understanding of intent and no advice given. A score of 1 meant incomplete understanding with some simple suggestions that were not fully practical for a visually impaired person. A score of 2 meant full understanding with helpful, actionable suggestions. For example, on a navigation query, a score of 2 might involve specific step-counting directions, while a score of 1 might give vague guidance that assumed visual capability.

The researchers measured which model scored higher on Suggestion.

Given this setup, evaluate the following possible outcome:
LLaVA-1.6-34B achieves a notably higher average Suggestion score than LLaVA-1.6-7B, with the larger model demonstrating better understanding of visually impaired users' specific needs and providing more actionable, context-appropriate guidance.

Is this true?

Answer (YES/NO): NO